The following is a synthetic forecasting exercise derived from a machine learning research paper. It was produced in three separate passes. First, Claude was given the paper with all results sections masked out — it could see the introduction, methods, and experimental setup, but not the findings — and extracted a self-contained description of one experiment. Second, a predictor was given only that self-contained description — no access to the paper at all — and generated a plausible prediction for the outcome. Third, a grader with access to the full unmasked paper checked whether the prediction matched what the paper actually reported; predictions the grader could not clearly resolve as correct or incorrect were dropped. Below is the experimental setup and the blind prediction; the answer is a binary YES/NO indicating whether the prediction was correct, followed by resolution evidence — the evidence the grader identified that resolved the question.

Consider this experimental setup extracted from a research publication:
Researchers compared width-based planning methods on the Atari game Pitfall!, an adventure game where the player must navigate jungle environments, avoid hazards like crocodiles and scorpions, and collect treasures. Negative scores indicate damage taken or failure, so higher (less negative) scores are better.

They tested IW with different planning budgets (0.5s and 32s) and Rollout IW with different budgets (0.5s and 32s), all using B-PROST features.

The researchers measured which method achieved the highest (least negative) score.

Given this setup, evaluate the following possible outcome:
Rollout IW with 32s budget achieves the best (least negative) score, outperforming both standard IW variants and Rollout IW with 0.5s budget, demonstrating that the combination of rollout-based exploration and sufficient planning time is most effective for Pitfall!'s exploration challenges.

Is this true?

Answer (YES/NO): NO